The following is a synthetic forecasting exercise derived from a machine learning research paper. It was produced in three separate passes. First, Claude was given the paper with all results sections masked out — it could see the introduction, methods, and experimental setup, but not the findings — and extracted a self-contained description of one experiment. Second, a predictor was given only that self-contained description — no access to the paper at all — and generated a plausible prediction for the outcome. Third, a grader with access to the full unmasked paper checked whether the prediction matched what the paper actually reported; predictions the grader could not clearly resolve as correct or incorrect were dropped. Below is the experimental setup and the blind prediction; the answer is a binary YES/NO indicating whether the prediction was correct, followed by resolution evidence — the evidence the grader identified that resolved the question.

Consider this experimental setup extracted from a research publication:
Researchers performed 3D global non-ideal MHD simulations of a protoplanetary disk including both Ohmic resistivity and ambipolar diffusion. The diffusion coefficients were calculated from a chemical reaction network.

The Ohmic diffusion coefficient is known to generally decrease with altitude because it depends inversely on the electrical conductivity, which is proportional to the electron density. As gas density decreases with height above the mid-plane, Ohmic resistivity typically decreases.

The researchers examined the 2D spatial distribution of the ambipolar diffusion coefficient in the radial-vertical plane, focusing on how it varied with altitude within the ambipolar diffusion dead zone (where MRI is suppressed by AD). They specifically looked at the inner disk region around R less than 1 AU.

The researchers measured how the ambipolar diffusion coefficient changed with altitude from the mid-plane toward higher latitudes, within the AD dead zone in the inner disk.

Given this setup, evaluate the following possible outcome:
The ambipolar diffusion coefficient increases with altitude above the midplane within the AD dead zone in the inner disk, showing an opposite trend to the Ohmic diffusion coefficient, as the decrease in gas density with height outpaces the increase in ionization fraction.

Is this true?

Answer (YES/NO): YES